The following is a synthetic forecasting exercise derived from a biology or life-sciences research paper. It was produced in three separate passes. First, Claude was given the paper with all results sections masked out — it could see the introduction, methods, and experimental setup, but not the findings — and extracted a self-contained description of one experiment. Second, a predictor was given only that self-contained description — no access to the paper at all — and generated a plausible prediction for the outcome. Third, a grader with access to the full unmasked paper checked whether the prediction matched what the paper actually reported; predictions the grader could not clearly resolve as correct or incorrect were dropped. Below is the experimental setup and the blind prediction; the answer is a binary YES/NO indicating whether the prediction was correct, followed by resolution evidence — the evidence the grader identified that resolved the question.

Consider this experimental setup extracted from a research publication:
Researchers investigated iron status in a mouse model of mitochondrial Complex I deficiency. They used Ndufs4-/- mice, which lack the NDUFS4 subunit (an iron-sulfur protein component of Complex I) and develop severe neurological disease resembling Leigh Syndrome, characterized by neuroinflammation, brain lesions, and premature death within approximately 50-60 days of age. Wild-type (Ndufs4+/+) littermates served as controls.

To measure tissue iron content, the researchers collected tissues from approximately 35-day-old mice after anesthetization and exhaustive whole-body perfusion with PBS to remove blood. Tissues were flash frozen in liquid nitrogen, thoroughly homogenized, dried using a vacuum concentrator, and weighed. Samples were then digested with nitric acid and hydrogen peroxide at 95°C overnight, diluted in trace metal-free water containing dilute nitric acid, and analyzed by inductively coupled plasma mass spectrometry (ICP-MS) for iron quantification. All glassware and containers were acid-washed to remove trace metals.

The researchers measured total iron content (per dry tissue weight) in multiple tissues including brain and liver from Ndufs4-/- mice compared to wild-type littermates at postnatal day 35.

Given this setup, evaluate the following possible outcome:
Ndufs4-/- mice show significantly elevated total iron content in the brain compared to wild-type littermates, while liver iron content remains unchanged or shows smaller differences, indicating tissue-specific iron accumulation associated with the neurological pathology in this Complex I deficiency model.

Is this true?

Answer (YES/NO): NO